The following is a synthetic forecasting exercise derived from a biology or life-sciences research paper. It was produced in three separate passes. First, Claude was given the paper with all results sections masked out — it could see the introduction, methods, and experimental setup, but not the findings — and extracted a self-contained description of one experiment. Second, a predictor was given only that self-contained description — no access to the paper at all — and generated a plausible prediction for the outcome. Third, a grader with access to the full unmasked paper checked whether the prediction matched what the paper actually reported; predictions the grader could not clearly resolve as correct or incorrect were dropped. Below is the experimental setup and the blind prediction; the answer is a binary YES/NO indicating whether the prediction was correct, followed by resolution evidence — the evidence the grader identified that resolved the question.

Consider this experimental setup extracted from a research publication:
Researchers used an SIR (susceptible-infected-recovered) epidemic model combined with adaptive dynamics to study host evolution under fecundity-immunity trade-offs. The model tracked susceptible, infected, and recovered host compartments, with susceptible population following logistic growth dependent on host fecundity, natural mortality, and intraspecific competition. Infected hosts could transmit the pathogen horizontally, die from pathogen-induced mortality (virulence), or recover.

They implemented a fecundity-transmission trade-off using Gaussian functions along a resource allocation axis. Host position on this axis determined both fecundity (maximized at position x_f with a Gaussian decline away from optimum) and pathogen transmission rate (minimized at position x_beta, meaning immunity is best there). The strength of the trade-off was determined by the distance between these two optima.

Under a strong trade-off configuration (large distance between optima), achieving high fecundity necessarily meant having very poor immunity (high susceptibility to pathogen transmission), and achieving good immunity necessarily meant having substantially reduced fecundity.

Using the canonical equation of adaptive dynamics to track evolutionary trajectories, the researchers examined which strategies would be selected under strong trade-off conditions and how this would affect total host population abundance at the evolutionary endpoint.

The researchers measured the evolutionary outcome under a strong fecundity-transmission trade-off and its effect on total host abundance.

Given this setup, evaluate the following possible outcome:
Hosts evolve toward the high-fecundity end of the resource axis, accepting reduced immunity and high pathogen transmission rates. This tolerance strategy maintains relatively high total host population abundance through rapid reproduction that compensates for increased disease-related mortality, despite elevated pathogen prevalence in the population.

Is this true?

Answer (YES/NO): NO